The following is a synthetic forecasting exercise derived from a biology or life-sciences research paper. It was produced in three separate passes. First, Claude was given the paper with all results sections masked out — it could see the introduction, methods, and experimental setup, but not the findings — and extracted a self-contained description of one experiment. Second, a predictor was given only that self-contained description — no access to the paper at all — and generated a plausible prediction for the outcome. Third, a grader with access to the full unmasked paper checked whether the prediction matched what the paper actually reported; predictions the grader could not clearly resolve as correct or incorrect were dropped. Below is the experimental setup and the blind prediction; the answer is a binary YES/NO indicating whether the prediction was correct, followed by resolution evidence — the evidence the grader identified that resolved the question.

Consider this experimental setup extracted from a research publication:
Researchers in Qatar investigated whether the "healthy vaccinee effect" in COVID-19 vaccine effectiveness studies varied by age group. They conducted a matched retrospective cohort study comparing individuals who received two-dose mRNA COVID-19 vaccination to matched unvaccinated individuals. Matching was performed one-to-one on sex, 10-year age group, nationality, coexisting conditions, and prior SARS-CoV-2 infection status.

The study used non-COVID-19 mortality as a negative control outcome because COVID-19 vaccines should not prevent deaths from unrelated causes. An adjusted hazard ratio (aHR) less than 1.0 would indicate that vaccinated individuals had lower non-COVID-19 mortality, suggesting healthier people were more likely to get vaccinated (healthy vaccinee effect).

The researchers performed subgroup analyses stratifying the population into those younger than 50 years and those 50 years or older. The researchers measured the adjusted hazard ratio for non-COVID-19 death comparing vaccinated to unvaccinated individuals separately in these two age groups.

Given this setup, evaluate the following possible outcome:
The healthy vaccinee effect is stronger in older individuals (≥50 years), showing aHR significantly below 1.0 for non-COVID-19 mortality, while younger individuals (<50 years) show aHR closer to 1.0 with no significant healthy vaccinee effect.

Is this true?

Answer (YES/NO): YES